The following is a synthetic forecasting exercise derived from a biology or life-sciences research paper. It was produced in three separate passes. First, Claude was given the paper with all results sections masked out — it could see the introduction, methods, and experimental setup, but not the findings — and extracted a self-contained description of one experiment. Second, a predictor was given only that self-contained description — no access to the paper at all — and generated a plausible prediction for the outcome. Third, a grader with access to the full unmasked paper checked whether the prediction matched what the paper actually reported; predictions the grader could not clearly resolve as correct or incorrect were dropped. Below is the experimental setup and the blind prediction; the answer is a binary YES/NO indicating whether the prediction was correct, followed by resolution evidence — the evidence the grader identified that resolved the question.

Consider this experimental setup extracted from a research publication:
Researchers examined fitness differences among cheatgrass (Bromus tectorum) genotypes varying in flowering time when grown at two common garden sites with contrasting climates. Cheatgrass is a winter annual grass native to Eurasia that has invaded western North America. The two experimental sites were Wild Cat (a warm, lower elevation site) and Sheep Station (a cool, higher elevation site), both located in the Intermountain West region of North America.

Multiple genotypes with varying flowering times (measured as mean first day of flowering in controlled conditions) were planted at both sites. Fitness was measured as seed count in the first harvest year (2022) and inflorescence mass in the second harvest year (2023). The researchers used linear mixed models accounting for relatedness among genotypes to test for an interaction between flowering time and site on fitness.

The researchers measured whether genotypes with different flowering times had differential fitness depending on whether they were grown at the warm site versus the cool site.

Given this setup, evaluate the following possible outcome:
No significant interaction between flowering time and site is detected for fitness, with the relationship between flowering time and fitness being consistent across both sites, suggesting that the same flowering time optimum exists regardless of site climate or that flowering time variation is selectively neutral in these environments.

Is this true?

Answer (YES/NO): NO